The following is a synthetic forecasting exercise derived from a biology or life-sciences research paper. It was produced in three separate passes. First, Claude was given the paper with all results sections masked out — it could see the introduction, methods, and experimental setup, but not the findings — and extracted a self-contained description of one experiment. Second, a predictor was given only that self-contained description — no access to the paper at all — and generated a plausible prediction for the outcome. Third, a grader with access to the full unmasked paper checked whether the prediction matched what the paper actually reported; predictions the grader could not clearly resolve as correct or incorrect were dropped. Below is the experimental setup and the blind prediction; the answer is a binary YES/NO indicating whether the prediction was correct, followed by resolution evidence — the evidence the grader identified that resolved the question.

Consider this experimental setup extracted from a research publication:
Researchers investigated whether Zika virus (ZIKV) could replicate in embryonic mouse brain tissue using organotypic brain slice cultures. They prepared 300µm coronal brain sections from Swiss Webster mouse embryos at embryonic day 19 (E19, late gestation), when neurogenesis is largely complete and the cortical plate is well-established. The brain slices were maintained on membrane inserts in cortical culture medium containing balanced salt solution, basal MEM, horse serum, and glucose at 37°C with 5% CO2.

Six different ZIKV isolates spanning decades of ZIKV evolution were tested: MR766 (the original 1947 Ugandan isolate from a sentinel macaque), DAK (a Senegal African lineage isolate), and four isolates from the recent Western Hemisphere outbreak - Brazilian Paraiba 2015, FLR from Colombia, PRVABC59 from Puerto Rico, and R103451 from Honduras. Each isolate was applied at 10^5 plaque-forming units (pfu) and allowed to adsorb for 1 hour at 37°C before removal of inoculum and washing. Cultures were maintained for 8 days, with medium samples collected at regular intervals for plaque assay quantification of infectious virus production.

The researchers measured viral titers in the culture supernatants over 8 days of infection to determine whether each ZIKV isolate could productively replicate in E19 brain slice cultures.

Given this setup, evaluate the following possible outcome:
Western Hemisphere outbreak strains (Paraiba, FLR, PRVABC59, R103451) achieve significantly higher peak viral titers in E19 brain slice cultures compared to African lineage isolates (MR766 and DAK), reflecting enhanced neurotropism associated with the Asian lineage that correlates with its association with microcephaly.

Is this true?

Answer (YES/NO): NO